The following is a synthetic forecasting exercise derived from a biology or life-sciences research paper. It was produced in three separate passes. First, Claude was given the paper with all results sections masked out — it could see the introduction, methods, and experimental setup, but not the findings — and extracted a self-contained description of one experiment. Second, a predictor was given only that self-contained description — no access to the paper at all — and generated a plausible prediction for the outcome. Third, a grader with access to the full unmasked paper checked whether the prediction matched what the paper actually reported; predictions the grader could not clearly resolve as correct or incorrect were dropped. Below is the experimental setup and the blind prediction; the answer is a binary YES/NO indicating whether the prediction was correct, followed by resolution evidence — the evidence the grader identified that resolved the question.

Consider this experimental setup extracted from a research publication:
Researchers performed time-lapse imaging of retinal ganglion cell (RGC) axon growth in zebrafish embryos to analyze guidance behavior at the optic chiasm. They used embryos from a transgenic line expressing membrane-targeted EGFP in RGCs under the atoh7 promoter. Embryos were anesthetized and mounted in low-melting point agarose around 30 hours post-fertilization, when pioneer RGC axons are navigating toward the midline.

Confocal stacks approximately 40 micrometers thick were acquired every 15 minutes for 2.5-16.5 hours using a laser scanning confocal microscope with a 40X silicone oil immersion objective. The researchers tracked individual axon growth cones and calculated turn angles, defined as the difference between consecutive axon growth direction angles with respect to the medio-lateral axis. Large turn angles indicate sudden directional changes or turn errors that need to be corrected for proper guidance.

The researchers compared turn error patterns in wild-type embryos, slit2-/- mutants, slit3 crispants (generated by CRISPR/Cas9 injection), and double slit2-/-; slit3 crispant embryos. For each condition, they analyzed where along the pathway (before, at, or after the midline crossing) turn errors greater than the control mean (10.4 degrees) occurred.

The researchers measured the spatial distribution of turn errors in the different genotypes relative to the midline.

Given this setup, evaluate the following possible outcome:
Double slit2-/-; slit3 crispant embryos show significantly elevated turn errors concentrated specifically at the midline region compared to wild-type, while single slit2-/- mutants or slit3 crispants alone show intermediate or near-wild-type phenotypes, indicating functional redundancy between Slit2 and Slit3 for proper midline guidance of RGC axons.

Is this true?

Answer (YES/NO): NO